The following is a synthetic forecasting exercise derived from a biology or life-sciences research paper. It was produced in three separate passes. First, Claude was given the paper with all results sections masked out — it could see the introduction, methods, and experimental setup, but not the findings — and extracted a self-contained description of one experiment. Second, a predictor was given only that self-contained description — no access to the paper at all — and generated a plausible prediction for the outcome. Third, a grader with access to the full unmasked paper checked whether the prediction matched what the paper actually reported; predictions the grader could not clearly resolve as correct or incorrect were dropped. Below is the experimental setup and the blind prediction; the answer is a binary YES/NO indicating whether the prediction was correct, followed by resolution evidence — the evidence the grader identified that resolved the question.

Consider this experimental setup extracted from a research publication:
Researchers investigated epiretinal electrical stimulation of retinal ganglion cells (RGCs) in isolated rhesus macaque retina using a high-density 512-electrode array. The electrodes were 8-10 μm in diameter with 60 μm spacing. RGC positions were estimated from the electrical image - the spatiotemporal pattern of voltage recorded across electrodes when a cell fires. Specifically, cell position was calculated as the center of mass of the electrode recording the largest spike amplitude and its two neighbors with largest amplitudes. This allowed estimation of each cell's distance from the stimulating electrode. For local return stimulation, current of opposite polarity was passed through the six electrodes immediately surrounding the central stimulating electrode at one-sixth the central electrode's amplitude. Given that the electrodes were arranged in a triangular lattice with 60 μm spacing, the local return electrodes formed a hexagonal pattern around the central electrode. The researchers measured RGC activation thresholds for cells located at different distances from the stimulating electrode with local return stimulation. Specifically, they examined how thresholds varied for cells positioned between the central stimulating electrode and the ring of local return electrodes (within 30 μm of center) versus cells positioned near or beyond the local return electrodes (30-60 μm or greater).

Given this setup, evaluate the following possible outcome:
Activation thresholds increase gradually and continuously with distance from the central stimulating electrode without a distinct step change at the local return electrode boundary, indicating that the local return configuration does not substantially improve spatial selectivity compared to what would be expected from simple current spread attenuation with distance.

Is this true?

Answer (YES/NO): NO